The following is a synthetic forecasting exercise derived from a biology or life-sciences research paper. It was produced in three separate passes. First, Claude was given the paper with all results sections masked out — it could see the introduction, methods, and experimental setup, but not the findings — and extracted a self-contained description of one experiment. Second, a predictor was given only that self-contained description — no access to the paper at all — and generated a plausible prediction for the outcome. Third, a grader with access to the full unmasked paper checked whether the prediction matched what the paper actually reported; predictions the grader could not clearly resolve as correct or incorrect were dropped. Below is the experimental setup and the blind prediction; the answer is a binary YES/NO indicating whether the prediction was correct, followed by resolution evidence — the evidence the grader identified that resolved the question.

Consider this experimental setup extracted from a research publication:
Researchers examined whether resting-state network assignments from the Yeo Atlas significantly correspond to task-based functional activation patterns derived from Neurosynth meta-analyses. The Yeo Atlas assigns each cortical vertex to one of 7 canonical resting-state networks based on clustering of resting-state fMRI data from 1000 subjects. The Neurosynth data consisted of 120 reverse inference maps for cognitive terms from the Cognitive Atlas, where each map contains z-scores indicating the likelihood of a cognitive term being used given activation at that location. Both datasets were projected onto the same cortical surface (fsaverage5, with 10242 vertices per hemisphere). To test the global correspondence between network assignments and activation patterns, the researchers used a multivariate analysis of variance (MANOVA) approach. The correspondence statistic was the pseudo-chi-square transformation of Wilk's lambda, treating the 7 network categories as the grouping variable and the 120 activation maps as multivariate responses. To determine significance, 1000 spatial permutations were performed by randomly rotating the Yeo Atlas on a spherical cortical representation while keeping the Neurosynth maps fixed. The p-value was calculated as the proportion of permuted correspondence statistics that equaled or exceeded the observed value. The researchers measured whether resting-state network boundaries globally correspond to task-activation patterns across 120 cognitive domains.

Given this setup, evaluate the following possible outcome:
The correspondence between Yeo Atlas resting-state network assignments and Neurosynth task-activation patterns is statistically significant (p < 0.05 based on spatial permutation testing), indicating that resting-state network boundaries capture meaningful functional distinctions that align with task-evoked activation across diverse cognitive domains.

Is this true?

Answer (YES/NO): YES